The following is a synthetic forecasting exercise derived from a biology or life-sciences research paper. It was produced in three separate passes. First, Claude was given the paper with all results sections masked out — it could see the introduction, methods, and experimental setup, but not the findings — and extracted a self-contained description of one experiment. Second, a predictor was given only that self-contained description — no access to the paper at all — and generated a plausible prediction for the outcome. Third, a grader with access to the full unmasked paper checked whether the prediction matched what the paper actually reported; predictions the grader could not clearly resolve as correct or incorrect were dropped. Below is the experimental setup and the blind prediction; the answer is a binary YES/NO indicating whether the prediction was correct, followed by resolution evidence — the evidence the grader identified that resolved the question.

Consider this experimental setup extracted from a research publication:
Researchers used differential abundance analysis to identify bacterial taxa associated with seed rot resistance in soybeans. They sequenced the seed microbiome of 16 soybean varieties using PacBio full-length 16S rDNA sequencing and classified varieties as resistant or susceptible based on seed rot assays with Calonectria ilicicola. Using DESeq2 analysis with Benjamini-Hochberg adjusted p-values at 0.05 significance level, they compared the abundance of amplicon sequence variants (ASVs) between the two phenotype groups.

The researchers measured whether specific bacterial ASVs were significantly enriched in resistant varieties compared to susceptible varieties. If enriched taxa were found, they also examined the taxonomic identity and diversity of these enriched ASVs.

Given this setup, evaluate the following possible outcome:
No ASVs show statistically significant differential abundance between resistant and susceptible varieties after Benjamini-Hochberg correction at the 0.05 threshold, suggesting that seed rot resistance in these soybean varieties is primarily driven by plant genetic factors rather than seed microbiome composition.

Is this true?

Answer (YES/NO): NO